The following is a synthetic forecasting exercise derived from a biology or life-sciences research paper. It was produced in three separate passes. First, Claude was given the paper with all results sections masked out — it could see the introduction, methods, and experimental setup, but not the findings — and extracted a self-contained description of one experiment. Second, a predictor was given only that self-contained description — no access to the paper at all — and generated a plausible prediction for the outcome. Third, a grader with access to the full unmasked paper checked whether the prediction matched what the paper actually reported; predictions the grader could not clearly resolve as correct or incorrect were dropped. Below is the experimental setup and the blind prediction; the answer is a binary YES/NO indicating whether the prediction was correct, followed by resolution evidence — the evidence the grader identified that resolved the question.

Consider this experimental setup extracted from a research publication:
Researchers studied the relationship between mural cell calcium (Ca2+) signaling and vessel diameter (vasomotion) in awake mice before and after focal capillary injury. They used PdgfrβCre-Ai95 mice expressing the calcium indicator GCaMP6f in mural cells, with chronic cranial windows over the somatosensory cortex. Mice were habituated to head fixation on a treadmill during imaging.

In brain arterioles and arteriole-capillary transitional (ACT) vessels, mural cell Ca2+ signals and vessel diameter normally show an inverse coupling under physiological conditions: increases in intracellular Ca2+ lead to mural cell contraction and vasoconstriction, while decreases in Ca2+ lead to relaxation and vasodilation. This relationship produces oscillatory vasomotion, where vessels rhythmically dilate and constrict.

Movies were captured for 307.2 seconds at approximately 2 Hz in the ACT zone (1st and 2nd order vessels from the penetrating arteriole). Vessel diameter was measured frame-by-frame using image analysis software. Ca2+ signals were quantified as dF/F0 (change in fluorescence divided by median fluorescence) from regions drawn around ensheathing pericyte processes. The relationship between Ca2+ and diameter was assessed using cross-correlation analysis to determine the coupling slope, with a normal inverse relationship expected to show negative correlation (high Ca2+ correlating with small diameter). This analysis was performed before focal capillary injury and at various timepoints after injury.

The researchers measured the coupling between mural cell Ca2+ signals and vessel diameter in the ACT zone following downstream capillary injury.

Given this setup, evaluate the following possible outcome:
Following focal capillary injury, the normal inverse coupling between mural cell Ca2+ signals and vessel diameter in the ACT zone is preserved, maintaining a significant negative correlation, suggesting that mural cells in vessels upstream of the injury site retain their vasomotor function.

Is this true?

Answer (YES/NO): NO